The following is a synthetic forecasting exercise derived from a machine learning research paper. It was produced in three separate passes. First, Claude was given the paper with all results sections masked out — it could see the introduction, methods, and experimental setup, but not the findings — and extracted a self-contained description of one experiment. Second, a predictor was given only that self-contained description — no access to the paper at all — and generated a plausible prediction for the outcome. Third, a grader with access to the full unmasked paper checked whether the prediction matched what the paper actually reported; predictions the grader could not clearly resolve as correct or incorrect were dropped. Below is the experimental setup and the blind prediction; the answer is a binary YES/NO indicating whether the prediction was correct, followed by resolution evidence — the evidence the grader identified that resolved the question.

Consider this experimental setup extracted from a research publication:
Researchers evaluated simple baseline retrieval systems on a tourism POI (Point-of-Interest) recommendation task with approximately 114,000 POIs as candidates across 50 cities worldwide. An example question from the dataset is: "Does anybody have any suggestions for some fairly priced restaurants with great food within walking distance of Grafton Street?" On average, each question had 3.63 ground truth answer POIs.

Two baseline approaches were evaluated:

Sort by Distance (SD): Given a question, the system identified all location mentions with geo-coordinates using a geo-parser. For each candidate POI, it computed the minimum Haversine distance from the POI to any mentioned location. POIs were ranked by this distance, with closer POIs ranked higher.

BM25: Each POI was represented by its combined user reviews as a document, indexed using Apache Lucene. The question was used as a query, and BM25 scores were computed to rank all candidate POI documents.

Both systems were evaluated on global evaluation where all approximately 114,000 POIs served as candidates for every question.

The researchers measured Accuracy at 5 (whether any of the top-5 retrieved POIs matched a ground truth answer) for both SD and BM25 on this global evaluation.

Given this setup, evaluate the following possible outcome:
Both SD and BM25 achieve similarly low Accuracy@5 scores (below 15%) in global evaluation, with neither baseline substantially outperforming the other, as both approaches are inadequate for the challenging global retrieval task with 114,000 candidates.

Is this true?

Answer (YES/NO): YES